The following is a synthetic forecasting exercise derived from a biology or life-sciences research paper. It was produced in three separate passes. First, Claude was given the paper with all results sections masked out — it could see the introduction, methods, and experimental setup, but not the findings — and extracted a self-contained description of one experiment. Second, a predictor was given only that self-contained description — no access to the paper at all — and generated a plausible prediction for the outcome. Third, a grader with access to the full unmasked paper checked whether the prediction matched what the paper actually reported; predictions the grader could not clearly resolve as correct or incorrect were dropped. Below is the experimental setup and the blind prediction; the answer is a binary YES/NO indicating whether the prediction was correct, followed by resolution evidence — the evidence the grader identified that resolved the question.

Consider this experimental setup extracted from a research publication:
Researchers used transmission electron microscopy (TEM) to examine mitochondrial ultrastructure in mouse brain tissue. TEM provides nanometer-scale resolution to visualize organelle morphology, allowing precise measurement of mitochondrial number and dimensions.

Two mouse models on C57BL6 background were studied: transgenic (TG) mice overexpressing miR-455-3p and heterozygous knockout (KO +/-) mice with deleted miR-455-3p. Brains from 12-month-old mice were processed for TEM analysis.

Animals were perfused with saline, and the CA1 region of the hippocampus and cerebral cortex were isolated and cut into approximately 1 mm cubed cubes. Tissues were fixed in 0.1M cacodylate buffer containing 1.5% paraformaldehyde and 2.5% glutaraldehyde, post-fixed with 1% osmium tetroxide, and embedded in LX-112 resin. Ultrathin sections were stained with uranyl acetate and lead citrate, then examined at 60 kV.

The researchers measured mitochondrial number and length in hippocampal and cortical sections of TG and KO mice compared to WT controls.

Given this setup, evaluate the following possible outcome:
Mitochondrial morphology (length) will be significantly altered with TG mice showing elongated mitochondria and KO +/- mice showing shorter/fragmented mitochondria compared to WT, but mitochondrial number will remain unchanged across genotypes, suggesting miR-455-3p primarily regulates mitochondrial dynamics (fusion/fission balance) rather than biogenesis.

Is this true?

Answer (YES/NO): NO